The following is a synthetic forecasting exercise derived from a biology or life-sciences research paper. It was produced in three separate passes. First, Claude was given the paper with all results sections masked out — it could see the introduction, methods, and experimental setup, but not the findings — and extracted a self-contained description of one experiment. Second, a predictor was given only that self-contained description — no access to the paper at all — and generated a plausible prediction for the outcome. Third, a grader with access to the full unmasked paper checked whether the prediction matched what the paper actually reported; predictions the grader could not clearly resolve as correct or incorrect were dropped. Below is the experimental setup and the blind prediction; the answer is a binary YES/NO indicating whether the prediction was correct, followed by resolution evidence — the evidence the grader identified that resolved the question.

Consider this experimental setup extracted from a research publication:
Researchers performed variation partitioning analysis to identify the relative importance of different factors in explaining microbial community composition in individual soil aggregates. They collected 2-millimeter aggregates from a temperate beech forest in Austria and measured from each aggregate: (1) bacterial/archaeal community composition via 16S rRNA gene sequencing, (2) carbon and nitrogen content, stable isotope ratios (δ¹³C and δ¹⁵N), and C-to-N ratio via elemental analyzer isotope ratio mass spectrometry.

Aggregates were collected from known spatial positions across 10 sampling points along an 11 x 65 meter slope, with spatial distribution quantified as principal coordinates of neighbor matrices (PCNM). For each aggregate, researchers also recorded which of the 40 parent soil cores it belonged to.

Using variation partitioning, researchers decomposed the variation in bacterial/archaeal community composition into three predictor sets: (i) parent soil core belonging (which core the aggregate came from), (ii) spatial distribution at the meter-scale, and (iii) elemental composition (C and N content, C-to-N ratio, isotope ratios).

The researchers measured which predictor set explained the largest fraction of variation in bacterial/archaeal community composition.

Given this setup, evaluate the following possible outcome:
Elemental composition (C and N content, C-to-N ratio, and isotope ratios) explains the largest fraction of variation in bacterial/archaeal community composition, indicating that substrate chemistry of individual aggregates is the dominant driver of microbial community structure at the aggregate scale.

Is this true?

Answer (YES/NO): NO